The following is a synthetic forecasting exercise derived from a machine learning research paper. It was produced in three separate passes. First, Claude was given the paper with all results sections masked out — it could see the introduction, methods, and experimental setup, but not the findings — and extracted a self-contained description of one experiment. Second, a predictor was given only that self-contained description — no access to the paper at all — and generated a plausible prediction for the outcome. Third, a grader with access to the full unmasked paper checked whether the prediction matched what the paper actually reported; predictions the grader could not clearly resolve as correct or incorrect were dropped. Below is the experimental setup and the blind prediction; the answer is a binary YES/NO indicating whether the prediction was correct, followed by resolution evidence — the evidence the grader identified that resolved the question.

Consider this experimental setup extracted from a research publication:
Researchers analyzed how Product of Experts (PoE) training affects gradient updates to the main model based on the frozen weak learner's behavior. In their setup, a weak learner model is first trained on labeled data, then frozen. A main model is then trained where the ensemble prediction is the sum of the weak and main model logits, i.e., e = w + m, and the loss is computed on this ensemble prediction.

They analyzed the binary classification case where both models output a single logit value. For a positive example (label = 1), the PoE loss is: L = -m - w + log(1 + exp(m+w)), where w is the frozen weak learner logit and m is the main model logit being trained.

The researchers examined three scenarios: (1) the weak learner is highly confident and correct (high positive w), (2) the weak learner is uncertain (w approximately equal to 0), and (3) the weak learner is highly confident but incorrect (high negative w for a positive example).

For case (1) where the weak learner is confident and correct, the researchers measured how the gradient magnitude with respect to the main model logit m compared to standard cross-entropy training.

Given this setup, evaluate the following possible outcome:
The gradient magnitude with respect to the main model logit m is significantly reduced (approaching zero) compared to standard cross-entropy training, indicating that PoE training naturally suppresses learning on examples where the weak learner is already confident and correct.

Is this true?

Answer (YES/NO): YES